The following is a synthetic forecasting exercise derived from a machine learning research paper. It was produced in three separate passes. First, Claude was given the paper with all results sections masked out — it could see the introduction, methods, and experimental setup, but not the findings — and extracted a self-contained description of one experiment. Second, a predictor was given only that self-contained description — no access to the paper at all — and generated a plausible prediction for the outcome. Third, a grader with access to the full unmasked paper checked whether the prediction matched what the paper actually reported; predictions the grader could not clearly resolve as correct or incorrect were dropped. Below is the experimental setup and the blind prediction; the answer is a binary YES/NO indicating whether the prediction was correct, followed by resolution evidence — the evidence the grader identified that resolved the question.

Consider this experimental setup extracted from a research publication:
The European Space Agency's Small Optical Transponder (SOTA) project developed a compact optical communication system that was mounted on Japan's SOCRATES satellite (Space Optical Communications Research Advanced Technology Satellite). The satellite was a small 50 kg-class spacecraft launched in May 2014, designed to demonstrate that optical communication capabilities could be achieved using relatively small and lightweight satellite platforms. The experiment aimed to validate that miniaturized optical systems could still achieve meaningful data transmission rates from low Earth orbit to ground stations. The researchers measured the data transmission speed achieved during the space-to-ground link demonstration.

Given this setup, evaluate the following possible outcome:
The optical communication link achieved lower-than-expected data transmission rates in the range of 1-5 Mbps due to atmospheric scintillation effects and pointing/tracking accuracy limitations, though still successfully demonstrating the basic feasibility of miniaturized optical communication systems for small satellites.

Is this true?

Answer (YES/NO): NO